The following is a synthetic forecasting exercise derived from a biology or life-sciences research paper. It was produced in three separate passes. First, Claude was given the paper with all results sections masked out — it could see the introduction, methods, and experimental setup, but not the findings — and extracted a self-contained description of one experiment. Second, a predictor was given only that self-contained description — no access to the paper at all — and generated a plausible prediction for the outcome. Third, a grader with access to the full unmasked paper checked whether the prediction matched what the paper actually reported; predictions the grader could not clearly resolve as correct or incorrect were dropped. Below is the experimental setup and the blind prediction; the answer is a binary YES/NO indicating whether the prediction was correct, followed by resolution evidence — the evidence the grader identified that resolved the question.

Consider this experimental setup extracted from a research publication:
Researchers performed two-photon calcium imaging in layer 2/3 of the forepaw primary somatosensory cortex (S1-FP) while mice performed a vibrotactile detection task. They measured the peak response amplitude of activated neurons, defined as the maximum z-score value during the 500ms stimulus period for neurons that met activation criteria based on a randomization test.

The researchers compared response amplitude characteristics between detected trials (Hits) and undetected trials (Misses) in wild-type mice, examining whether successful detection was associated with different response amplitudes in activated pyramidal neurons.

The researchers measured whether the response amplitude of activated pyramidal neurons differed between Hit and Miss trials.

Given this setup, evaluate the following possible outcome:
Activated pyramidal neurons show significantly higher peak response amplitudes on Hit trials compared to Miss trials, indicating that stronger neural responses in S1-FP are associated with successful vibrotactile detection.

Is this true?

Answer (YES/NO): YES